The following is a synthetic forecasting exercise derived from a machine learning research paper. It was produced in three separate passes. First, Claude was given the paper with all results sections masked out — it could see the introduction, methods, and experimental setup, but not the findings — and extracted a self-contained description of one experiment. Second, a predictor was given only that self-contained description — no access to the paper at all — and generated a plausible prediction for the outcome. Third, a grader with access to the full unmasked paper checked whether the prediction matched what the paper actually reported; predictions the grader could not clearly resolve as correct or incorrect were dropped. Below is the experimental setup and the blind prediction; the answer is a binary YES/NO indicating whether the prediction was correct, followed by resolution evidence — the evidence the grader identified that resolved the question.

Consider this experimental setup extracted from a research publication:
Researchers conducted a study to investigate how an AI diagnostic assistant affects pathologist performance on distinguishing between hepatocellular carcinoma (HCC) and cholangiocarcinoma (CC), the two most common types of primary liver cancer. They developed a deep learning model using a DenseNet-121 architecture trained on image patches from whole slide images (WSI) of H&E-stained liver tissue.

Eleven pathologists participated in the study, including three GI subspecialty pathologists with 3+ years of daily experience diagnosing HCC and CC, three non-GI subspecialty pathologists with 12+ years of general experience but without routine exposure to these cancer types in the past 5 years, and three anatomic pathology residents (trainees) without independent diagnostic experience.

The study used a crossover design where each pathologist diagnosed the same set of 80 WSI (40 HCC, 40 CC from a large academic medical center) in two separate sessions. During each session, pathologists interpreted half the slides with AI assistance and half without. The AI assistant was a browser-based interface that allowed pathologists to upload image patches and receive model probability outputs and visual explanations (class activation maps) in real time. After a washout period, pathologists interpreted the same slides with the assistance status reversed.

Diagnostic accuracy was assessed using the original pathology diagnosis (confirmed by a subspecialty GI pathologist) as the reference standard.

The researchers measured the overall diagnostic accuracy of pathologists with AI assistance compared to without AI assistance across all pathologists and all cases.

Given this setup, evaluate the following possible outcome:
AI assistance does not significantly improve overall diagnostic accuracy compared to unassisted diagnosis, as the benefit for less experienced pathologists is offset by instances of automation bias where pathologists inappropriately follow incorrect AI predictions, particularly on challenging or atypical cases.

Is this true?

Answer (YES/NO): NO